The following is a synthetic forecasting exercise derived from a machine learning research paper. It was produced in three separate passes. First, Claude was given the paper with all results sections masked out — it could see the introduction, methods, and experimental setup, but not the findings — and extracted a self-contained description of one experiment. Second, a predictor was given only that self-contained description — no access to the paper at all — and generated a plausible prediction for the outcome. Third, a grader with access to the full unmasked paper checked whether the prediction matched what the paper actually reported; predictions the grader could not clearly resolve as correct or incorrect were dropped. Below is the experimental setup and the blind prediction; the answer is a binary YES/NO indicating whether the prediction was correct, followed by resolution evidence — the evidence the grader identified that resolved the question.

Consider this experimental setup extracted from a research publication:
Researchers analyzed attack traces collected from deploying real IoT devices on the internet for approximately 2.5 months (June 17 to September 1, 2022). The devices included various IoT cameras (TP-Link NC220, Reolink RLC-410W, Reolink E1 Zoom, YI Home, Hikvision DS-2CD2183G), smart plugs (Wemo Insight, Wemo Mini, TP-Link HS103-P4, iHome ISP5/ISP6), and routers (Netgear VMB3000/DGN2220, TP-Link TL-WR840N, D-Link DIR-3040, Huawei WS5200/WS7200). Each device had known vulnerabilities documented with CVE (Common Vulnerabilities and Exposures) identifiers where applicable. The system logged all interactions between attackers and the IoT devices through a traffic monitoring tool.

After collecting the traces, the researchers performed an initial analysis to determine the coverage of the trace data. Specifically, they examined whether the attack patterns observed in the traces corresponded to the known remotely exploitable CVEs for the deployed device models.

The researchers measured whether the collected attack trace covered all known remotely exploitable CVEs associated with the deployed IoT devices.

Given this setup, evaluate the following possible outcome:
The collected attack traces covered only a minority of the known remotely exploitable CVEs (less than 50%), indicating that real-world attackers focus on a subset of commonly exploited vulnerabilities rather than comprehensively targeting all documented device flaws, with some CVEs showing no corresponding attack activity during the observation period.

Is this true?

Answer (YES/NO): NO